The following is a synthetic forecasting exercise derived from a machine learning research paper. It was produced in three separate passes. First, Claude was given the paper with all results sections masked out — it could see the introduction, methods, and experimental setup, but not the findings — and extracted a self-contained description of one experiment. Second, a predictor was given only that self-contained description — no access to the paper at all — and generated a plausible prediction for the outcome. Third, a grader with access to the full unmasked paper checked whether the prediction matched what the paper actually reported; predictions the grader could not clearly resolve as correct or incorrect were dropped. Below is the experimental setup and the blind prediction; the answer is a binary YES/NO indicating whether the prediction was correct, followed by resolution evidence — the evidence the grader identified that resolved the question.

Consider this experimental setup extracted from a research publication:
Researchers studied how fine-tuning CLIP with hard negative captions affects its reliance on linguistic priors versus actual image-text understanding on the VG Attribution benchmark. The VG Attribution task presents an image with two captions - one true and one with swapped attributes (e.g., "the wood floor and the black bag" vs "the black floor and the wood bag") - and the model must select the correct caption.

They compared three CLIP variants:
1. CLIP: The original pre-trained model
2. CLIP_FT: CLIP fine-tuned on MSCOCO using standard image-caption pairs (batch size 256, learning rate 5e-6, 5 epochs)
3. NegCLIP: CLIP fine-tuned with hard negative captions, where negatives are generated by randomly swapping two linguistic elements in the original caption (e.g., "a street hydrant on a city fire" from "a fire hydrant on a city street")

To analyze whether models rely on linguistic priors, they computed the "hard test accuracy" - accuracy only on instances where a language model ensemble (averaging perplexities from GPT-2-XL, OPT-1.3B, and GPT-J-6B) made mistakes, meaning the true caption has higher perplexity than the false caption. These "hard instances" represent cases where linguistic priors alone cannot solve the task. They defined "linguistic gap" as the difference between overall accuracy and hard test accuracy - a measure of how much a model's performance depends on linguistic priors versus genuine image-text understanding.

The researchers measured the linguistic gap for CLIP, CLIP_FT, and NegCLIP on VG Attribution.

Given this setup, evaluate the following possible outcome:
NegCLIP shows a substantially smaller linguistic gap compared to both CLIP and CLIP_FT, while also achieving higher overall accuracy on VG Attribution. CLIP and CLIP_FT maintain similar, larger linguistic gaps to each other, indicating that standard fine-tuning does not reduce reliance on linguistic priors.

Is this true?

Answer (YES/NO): NO